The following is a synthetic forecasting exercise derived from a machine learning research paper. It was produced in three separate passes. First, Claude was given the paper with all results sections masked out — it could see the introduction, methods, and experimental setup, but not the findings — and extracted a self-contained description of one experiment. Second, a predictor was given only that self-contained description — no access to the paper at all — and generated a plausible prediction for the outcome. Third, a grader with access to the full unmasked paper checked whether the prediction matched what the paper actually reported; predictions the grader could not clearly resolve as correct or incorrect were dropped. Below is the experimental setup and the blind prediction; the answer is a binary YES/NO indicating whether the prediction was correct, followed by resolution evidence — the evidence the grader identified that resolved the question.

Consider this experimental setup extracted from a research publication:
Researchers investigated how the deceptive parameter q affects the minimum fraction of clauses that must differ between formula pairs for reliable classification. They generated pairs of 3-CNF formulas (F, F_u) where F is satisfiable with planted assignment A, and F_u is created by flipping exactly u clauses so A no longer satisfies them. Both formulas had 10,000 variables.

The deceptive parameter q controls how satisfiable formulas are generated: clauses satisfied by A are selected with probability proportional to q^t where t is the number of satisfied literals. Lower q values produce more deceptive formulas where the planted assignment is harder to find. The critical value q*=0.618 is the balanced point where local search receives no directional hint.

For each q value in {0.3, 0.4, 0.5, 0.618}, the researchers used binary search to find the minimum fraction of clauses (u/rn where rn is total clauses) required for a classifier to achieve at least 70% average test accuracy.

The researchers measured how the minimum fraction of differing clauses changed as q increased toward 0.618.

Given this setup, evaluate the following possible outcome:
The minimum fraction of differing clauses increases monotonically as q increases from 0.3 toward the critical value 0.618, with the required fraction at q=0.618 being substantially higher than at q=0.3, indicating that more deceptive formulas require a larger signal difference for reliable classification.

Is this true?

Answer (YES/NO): NO